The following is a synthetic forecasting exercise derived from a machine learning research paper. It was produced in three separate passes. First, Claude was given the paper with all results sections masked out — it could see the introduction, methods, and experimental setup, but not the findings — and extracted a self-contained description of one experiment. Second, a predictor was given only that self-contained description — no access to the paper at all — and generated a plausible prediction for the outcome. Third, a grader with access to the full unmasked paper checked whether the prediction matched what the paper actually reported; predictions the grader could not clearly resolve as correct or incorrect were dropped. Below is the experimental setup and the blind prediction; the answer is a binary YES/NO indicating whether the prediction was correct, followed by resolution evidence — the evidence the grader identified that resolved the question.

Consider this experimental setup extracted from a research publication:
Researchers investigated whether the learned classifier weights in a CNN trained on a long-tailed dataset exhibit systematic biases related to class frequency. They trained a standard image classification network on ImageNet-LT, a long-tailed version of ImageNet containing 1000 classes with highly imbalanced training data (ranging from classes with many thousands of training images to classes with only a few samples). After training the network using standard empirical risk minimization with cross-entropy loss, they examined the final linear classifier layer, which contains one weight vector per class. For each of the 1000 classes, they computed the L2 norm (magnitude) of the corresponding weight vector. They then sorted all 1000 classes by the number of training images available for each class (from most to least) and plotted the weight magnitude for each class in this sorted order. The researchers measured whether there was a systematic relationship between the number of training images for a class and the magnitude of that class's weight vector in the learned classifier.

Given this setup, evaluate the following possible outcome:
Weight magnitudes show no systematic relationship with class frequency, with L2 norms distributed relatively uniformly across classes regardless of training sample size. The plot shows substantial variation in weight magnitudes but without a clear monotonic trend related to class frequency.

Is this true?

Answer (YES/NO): NO